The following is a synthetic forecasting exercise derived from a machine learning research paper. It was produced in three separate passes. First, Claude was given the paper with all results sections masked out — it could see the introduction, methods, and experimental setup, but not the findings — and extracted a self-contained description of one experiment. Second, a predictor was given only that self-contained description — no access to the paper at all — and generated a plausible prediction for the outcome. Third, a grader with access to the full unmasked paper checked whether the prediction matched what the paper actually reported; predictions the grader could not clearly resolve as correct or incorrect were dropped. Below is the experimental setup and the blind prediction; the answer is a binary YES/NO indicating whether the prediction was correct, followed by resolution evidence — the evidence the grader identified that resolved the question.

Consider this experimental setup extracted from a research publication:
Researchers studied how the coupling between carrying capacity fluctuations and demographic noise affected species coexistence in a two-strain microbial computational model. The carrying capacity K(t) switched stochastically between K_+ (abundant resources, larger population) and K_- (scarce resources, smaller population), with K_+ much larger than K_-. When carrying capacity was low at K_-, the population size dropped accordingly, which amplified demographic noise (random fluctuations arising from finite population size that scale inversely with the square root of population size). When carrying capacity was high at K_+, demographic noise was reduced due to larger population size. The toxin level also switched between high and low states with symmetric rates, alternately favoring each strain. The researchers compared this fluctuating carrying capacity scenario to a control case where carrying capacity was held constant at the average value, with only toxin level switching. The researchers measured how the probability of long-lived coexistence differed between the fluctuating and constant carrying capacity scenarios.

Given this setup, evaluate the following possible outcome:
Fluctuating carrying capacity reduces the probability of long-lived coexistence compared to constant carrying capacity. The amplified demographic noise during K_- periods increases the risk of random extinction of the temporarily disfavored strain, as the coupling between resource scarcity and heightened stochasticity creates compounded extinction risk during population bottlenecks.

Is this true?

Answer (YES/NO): YES